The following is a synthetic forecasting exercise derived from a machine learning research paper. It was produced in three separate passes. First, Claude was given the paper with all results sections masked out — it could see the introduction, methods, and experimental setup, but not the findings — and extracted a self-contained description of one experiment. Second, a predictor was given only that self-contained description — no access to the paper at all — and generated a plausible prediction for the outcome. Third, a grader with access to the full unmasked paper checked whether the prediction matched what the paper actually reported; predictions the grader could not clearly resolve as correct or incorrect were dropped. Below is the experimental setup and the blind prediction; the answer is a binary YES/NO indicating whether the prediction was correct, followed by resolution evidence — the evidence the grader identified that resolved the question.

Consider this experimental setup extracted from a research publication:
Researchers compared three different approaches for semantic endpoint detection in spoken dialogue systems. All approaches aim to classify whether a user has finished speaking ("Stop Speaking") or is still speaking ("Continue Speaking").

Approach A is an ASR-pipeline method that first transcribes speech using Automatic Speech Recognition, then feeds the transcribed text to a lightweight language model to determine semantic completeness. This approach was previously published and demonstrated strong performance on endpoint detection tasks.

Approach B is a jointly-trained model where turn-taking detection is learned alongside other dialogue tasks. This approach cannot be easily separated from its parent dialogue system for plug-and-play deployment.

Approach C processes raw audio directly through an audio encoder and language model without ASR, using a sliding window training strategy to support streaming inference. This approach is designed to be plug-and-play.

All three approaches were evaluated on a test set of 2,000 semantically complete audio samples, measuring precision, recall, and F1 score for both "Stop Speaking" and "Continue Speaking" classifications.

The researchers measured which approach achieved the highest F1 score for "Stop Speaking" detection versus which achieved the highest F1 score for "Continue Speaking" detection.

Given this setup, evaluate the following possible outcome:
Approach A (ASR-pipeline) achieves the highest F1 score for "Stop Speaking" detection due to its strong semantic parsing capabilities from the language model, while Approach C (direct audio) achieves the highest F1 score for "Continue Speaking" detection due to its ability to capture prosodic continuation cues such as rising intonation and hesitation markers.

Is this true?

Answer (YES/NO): YES